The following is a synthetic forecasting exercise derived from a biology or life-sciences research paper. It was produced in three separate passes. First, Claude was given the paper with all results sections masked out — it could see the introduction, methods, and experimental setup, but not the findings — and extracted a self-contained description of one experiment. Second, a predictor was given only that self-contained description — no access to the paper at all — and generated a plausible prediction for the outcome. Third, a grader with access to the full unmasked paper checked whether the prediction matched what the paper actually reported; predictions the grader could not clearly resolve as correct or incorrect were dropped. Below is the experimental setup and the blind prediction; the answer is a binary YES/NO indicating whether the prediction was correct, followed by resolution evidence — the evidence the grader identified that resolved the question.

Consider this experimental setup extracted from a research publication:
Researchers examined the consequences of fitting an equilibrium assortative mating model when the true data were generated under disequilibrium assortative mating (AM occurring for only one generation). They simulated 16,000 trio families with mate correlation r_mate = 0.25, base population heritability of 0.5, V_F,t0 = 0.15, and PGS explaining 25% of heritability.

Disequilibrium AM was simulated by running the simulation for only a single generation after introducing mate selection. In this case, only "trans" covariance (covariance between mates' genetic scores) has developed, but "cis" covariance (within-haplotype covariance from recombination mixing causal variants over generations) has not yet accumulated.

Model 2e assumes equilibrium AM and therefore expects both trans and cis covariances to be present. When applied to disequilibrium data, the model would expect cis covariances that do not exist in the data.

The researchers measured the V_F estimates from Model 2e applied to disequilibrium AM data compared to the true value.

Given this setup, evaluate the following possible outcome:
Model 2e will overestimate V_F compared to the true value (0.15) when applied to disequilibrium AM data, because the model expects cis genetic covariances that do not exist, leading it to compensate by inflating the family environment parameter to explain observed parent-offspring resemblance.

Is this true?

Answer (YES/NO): NO